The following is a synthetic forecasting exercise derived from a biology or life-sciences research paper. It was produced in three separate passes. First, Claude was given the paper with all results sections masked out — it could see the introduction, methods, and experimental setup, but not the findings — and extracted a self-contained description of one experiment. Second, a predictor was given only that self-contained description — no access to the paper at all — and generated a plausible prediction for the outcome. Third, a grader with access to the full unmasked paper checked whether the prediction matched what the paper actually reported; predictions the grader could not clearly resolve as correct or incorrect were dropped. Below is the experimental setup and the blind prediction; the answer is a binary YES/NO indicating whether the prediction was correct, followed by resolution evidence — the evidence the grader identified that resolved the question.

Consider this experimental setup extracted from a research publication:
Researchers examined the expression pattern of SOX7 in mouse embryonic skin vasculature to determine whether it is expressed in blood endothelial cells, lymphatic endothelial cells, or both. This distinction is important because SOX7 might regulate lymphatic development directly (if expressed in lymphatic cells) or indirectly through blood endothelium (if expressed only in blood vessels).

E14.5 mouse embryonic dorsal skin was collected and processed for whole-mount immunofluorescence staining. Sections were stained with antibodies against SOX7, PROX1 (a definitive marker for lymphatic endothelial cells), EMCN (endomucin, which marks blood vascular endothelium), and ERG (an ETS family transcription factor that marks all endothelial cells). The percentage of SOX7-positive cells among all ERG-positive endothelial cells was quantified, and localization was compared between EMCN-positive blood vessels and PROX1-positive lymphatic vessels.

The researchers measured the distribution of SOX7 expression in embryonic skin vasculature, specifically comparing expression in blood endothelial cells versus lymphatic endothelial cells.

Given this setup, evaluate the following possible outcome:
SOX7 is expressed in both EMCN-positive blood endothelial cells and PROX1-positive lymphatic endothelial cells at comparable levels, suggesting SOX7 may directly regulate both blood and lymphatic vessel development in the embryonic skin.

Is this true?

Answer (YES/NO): NO